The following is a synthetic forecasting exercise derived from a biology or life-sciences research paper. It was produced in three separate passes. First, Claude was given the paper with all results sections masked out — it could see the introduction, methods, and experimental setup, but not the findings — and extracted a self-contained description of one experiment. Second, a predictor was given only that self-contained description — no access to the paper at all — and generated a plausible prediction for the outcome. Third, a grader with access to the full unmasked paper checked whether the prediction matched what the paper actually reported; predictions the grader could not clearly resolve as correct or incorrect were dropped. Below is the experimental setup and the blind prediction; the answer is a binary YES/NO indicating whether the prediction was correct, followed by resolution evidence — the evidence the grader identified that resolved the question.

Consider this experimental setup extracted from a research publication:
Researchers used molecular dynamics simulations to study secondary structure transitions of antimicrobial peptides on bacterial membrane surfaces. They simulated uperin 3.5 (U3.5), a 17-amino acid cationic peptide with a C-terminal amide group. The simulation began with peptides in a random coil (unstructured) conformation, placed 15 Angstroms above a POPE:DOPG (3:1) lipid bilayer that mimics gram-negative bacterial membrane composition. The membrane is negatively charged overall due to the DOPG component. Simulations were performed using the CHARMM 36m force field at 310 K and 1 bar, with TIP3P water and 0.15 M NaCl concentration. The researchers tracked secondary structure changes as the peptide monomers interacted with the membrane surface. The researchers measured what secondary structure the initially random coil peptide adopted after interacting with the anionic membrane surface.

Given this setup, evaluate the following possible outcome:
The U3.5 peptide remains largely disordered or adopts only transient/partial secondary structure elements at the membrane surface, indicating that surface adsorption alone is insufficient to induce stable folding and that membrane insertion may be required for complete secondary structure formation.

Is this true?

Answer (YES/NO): NO